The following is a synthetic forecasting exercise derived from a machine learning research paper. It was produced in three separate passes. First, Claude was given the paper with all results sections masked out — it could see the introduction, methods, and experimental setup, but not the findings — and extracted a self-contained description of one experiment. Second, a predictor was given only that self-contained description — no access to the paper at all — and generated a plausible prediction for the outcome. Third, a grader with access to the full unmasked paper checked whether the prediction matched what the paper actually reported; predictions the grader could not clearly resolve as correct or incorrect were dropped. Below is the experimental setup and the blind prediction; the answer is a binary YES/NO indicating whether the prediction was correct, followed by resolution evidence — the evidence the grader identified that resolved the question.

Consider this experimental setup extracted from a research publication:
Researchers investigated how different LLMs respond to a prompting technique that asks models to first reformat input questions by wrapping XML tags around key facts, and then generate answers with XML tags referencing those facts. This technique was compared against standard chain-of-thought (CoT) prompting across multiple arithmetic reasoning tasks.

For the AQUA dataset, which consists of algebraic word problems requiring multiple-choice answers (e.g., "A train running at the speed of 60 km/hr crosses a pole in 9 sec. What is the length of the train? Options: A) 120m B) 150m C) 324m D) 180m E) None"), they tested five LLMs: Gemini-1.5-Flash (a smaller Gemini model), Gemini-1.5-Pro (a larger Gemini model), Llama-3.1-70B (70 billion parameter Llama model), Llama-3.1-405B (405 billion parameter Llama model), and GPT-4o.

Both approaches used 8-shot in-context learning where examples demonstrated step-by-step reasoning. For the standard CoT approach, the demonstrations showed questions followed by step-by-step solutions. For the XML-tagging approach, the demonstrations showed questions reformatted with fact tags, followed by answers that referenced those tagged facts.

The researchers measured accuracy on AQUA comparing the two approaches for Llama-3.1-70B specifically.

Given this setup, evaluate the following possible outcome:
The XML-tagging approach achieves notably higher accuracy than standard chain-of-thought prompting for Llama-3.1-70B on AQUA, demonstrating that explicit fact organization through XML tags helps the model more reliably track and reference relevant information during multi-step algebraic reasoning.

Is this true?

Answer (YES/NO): NO